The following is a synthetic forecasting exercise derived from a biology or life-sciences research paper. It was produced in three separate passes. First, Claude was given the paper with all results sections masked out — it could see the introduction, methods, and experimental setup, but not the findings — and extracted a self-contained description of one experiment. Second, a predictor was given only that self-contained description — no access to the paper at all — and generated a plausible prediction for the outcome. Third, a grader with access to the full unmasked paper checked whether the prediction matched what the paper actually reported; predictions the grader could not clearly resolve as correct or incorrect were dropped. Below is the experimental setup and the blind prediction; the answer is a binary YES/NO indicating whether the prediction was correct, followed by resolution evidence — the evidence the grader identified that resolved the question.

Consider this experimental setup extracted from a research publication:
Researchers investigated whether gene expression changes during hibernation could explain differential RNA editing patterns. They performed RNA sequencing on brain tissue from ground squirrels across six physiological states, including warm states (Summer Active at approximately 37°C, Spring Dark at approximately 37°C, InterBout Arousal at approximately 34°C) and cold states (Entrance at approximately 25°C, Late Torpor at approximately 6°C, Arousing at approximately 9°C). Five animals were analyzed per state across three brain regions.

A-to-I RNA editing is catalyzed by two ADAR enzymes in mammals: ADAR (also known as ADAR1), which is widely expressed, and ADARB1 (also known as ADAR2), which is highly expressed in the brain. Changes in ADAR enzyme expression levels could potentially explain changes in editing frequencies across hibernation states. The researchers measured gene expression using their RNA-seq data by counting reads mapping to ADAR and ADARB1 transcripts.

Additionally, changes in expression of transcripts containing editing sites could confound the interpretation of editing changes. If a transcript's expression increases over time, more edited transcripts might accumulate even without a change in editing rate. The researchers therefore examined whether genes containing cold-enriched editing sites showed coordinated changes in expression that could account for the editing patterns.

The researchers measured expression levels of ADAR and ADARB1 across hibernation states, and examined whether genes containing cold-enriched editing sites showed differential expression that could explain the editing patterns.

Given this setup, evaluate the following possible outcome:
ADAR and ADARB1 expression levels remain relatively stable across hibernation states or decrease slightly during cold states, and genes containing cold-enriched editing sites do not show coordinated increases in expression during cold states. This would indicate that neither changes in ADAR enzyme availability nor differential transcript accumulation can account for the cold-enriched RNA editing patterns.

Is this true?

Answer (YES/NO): NO